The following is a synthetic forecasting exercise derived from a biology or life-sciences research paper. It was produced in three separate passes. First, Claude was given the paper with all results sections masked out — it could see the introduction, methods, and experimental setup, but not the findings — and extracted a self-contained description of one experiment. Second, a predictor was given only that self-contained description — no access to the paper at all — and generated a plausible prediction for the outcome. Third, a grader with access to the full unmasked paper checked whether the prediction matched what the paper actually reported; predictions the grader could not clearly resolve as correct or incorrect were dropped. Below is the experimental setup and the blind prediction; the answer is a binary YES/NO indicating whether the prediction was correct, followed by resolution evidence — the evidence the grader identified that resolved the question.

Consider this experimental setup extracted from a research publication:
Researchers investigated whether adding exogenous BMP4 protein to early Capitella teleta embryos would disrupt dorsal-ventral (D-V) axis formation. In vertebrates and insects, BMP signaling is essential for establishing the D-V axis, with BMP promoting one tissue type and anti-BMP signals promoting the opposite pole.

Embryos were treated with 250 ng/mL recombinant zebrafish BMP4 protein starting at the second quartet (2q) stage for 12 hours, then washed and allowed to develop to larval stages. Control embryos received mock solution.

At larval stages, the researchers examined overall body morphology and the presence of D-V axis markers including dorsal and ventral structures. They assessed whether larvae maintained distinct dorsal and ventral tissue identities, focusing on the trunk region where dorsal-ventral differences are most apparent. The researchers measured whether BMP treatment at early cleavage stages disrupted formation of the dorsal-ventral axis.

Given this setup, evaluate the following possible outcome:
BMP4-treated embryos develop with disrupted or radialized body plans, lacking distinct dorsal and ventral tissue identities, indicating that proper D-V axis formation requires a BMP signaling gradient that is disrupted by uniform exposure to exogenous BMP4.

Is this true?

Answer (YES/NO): NO